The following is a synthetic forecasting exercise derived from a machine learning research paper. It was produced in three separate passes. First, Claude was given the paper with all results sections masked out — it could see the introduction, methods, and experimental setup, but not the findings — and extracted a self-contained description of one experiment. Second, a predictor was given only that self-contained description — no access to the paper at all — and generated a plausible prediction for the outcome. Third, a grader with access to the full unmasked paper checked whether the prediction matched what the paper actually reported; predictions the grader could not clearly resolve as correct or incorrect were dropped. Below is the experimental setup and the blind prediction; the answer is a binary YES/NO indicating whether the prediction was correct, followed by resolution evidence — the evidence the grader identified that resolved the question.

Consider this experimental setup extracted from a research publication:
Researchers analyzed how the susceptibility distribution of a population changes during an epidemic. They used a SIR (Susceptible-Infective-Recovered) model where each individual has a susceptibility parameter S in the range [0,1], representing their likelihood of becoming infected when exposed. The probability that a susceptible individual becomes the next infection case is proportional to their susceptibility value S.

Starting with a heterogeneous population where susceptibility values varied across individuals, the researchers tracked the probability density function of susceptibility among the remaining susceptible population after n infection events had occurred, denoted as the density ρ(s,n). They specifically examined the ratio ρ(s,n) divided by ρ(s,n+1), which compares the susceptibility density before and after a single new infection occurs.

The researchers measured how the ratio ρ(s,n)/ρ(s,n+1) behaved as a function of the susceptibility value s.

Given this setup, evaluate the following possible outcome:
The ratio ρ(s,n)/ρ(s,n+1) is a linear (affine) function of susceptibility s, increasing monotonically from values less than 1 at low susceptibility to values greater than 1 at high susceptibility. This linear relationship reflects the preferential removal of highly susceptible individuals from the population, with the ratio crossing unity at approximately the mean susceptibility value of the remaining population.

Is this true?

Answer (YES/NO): NO